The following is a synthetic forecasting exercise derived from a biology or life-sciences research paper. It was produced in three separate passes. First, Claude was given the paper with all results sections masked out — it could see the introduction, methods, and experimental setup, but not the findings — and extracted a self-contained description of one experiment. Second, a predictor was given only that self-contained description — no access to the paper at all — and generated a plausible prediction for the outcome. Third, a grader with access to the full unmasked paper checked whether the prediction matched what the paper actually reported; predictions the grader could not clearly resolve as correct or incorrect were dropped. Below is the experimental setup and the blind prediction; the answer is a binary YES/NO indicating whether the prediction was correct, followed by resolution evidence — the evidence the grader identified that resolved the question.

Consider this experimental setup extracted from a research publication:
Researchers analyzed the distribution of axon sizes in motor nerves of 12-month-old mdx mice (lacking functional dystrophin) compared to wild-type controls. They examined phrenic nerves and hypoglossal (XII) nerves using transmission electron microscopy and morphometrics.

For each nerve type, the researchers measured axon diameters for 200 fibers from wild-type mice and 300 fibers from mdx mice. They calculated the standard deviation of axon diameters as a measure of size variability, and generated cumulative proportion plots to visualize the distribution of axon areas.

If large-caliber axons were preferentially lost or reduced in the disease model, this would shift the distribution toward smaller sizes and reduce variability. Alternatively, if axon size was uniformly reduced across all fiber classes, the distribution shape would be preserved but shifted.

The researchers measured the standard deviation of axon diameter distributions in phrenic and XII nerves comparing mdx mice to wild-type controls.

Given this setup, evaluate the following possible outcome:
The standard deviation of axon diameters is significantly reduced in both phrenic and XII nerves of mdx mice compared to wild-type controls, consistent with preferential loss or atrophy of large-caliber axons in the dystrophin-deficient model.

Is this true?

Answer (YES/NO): YES